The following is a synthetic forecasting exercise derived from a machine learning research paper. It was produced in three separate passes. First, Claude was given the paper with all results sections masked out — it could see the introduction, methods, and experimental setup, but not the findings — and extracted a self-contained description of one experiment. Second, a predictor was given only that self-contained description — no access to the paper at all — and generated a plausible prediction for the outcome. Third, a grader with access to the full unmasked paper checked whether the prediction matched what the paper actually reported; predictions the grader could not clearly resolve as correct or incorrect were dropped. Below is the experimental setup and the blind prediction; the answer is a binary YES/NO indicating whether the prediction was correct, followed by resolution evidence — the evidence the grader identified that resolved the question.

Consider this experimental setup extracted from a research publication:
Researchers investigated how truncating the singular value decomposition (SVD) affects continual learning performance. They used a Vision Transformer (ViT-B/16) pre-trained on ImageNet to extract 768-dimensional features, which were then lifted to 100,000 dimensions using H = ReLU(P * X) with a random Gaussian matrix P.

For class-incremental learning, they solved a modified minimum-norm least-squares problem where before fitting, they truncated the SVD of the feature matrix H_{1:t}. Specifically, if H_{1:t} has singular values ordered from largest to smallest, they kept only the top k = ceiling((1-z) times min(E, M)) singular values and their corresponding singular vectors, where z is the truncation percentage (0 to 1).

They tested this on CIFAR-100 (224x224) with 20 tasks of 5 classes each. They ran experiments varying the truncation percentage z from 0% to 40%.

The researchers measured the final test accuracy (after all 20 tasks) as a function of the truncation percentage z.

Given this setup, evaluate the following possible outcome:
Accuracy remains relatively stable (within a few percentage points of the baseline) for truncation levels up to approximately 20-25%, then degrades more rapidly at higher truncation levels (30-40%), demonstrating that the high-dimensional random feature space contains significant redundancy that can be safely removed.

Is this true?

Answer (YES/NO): NO